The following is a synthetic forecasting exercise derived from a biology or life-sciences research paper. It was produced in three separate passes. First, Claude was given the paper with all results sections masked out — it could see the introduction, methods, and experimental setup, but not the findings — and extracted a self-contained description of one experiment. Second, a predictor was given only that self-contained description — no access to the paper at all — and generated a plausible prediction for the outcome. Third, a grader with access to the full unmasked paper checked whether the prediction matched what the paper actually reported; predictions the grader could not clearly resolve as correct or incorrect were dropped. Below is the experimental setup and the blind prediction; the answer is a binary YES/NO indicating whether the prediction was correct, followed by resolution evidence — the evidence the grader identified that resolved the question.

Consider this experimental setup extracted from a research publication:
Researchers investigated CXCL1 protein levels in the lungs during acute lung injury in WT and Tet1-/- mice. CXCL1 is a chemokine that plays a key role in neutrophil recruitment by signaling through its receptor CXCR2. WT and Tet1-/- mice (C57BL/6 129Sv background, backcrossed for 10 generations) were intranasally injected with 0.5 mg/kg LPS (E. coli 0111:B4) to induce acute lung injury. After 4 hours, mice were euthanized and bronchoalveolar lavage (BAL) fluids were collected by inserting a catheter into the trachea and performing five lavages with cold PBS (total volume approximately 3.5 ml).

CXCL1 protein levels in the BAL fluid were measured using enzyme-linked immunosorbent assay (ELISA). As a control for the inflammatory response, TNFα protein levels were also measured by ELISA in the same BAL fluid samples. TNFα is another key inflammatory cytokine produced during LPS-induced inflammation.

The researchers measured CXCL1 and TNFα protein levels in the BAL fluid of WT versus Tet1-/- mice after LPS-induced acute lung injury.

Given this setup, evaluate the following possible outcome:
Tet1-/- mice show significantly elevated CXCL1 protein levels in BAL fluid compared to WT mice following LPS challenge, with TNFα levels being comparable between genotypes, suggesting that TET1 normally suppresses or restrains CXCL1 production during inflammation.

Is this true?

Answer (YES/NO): NO